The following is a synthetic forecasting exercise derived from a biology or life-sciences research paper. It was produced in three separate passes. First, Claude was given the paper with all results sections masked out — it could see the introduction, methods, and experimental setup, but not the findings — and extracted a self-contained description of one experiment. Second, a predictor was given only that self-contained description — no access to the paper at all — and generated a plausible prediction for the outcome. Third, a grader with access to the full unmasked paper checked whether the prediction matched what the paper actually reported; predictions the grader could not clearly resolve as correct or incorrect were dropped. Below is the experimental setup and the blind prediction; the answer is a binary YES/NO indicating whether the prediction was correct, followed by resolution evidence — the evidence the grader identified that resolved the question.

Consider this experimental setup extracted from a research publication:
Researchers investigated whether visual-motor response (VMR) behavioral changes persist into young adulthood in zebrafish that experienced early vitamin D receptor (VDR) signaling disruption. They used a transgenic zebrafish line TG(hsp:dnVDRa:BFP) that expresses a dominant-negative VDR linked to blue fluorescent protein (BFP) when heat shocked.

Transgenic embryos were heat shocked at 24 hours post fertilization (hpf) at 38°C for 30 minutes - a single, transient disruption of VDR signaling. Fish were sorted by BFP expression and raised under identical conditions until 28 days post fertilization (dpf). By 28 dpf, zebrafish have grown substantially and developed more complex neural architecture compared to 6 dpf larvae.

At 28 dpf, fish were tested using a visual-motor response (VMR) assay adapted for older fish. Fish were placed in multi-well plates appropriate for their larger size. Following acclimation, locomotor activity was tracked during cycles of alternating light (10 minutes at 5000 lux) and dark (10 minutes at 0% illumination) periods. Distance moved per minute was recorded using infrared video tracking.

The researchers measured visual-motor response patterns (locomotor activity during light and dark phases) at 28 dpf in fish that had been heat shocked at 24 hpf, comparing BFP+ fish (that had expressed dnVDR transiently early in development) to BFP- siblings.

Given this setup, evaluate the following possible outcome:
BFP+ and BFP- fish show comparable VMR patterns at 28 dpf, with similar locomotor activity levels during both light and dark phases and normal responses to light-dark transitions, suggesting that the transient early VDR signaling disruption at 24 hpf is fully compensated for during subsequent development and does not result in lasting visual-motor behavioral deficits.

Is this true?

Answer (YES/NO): YES